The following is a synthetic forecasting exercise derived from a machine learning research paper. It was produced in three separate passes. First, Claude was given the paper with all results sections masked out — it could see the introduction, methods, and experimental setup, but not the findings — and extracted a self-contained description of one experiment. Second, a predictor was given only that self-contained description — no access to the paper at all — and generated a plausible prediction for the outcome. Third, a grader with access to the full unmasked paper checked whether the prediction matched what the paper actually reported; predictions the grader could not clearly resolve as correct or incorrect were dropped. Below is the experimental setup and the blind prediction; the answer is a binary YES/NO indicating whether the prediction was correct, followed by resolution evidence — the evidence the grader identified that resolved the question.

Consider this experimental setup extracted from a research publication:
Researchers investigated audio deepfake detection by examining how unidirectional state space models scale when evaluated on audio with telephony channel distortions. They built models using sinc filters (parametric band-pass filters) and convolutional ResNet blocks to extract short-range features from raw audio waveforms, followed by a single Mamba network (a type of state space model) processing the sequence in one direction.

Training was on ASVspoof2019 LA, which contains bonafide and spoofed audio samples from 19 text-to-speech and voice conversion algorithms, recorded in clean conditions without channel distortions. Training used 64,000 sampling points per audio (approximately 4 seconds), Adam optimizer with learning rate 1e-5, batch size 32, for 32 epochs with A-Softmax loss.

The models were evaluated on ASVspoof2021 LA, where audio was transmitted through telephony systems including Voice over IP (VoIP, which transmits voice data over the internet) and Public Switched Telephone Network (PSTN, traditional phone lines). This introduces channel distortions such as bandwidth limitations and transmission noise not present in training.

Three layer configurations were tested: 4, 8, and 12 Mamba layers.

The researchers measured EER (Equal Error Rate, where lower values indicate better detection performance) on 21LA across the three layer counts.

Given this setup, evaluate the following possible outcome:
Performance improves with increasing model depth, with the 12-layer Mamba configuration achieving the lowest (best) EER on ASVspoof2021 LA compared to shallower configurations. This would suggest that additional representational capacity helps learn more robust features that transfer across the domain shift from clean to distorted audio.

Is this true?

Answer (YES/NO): YES